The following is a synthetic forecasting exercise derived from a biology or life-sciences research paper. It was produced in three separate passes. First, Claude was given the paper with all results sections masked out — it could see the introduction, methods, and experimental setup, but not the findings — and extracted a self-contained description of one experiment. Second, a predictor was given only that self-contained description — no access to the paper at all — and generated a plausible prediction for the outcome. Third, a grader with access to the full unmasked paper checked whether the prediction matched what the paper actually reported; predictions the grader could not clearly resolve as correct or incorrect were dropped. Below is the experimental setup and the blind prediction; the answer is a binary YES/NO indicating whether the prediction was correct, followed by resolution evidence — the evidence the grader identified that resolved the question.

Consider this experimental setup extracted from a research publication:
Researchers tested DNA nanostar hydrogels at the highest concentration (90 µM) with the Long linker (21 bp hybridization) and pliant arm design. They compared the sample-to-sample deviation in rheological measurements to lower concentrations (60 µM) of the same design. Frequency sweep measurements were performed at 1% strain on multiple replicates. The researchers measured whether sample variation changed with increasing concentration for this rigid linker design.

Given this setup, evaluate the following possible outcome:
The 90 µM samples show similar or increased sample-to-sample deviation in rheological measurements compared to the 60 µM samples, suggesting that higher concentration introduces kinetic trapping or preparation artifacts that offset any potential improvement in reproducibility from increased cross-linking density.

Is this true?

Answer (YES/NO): YES